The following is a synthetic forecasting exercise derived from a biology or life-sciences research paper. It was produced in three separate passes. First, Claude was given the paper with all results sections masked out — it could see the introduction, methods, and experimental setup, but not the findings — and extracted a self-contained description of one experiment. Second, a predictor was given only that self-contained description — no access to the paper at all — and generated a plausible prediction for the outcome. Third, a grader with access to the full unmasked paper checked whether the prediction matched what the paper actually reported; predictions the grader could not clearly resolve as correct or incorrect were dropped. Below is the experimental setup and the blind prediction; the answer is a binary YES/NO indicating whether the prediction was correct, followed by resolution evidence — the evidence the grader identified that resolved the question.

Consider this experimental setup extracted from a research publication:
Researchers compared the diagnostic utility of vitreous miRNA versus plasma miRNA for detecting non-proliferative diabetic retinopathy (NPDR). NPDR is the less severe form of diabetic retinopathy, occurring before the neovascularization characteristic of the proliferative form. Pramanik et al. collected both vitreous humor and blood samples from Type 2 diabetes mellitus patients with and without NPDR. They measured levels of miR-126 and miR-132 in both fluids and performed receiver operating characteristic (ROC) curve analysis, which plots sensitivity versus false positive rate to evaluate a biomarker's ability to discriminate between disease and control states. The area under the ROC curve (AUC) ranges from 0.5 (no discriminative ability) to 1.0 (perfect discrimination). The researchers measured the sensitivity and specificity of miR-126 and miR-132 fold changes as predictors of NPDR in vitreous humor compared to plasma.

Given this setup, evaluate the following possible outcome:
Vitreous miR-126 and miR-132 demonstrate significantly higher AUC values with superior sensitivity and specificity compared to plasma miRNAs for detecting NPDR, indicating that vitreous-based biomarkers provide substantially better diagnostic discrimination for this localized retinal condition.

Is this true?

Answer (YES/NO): YES